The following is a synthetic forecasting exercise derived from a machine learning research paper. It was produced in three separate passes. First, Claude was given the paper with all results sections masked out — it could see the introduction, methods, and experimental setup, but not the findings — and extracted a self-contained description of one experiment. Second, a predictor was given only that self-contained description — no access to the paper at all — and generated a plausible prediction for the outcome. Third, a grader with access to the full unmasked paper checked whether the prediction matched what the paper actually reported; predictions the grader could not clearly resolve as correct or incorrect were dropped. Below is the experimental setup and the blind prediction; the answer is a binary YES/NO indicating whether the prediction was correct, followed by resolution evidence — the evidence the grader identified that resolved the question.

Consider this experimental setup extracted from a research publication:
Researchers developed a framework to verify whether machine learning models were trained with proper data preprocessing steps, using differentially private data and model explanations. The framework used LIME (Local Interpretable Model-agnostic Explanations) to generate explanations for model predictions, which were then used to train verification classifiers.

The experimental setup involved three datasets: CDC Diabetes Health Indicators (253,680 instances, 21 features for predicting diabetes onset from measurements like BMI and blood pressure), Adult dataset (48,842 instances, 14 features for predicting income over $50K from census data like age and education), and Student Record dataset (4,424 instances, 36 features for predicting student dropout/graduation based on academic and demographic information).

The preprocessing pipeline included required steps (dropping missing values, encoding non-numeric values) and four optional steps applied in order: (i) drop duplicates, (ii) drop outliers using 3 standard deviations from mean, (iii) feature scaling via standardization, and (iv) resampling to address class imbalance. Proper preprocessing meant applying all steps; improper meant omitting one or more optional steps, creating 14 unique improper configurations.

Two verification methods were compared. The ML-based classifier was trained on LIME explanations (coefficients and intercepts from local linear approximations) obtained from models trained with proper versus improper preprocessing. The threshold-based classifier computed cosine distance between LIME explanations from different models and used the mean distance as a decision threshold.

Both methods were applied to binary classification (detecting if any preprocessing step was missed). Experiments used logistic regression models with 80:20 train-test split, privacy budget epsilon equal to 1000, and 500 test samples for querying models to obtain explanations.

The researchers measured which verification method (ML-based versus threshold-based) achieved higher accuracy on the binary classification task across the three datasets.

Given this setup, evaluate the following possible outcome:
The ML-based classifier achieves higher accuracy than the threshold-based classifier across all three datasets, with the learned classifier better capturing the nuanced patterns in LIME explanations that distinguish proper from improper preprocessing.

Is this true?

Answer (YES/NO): YES